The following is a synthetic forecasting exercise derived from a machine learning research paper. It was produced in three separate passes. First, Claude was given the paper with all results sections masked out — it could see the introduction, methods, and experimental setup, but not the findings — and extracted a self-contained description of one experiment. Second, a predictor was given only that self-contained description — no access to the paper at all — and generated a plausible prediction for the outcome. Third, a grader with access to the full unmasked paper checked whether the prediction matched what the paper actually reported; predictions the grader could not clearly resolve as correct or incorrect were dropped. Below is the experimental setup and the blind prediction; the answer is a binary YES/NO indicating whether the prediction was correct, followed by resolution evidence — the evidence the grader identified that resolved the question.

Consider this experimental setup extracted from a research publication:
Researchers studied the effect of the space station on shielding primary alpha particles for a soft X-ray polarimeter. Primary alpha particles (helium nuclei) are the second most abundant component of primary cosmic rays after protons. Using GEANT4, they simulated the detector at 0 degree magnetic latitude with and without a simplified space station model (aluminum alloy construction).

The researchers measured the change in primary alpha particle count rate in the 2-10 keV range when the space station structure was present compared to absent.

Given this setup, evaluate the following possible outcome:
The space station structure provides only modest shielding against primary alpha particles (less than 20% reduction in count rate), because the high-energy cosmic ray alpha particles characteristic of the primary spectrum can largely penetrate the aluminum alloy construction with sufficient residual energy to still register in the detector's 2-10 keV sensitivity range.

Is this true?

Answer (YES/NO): YES